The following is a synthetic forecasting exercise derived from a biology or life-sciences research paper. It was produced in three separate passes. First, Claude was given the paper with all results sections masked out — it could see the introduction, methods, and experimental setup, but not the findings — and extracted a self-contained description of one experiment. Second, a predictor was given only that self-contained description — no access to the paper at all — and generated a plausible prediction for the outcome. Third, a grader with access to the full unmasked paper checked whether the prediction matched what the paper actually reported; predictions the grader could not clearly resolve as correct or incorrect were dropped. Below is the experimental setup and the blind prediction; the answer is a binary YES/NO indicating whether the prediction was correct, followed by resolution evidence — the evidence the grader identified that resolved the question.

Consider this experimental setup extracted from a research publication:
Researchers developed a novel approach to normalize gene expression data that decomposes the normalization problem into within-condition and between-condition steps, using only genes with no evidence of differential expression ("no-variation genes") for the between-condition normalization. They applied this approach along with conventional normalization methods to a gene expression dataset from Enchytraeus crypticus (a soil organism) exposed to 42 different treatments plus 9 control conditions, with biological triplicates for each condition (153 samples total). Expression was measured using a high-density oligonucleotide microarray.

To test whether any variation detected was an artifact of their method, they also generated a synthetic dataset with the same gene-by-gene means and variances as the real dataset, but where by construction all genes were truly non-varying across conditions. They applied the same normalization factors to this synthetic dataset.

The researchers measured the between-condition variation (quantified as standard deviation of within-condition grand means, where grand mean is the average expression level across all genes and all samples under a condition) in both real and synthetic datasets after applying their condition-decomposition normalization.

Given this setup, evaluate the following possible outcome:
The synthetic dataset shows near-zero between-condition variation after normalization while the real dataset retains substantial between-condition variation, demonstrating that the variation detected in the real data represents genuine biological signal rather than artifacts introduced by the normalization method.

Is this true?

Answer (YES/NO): YES